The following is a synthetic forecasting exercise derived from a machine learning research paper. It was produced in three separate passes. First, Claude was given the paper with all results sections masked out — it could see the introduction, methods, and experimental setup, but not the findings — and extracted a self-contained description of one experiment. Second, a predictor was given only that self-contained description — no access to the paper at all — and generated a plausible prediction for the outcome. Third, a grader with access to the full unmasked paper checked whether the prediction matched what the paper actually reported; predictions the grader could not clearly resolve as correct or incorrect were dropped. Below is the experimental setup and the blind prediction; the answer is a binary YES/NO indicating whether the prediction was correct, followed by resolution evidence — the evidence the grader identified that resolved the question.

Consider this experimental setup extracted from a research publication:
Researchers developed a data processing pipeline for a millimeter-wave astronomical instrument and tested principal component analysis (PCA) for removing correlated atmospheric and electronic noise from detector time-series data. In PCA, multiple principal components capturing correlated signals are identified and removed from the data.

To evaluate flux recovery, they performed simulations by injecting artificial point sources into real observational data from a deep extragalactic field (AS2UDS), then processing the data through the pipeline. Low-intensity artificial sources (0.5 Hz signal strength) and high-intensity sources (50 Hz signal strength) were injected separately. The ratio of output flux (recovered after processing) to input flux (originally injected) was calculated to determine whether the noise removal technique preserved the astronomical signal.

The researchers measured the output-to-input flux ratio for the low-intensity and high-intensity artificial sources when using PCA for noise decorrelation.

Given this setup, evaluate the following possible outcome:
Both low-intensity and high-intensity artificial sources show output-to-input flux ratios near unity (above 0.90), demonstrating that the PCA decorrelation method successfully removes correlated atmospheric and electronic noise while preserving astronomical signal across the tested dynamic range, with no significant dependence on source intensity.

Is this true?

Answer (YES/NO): YES